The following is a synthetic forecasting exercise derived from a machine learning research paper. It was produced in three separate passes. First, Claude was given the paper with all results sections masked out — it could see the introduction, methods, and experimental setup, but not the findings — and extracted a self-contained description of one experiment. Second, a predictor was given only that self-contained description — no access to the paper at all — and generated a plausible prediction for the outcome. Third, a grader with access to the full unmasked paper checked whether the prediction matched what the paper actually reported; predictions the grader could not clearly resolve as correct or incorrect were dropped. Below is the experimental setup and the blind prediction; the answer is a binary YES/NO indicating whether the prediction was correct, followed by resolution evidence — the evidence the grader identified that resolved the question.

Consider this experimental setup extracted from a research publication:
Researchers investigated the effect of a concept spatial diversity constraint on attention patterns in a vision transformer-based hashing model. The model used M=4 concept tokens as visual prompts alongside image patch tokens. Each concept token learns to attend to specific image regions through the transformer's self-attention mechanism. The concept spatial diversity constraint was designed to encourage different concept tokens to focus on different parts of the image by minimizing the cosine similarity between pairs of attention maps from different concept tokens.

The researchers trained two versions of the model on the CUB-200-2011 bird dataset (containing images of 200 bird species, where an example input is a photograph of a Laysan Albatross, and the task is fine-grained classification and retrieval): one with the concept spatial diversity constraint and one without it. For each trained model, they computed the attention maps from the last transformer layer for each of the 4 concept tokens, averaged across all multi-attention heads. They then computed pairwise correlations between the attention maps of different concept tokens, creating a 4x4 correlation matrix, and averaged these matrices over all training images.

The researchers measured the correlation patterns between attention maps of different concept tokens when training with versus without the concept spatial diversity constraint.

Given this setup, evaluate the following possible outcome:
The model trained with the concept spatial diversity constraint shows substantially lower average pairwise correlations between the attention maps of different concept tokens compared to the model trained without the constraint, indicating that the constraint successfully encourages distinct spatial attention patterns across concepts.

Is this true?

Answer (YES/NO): YES